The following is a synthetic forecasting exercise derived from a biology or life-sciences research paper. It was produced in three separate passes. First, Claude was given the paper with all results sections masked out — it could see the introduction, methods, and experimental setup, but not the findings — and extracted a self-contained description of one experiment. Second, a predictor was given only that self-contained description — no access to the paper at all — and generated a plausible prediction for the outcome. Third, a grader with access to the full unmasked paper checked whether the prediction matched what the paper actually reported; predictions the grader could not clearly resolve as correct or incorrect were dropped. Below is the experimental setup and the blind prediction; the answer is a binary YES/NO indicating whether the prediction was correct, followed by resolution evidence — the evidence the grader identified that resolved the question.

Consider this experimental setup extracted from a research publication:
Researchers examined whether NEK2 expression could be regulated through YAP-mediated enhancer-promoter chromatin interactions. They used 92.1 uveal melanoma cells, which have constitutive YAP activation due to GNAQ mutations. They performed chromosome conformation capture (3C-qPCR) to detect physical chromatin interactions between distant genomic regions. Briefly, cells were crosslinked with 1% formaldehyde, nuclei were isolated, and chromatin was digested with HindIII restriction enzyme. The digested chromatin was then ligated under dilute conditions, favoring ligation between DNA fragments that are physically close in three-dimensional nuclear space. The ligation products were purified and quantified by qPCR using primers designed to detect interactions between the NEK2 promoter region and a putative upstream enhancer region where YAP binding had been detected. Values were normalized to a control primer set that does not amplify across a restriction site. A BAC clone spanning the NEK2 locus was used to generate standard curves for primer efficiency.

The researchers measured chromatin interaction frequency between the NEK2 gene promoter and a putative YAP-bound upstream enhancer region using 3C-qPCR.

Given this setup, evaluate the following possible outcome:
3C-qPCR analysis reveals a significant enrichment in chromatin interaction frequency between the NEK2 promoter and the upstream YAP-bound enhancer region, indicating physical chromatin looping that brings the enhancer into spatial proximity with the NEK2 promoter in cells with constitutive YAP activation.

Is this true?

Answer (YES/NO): YES